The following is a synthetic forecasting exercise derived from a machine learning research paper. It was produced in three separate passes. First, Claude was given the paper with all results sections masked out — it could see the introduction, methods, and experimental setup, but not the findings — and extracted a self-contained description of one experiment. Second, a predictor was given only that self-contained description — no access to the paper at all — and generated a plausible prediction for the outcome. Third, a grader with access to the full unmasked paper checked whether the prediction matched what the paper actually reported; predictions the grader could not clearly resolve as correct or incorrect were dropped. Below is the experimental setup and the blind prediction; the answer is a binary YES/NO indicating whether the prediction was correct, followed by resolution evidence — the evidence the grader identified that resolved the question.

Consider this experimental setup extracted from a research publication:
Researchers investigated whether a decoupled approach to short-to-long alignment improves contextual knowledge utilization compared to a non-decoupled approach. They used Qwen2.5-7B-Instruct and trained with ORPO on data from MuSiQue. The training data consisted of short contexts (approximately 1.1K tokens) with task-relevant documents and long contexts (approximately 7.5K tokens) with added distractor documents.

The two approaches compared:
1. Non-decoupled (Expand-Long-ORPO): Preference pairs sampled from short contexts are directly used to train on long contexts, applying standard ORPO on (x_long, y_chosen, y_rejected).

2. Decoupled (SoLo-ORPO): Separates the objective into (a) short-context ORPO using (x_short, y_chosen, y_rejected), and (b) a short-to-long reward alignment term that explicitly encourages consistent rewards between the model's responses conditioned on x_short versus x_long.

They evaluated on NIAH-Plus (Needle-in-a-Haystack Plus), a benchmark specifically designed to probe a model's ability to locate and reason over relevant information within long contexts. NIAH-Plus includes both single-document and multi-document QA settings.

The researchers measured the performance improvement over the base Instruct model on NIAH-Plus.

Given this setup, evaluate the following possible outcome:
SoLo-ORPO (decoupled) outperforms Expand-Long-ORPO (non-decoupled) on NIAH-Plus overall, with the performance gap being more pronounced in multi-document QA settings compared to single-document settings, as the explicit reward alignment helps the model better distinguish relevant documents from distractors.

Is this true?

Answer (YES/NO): NO